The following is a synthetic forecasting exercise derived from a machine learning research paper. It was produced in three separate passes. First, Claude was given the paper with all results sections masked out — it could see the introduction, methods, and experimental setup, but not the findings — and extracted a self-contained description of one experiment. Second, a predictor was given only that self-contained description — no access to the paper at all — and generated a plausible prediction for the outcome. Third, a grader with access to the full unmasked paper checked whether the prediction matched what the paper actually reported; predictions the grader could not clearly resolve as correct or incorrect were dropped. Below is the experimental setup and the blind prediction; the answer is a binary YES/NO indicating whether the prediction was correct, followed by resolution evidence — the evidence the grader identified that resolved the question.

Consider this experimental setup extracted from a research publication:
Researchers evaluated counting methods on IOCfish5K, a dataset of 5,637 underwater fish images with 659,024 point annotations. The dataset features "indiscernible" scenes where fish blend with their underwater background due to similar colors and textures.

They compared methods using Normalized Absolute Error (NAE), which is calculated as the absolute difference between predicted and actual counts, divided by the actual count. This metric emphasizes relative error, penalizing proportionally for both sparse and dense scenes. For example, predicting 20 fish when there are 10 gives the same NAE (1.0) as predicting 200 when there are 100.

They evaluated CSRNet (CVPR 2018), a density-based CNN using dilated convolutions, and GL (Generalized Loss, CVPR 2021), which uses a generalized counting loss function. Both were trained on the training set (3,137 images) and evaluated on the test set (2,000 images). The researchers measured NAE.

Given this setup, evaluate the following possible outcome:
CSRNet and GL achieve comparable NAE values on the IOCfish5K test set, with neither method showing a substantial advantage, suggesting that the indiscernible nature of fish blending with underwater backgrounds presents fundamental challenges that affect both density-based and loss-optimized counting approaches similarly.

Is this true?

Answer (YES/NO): NO